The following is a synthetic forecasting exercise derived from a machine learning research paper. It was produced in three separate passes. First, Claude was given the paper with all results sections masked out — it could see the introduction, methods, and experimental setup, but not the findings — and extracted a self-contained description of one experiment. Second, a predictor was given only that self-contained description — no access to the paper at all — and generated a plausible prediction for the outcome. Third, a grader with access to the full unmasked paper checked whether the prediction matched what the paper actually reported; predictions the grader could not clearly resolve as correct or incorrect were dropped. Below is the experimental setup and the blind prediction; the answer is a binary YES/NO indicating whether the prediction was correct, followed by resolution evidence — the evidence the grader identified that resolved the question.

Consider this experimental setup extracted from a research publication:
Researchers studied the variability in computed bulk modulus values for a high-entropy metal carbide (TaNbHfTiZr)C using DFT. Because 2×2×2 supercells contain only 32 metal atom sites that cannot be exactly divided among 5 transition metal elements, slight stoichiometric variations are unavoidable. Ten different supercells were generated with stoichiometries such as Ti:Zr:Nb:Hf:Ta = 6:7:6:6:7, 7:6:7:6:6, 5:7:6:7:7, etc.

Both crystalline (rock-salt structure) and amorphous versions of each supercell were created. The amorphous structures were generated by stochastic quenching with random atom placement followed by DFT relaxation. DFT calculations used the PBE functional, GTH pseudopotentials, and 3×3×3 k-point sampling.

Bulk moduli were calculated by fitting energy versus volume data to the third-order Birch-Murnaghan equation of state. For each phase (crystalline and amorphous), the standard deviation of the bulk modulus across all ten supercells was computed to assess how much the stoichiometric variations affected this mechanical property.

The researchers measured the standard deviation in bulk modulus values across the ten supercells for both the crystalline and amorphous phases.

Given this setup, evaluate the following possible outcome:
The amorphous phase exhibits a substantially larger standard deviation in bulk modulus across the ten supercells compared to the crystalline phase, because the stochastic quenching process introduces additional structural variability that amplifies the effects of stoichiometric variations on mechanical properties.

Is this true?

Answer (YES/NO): YES